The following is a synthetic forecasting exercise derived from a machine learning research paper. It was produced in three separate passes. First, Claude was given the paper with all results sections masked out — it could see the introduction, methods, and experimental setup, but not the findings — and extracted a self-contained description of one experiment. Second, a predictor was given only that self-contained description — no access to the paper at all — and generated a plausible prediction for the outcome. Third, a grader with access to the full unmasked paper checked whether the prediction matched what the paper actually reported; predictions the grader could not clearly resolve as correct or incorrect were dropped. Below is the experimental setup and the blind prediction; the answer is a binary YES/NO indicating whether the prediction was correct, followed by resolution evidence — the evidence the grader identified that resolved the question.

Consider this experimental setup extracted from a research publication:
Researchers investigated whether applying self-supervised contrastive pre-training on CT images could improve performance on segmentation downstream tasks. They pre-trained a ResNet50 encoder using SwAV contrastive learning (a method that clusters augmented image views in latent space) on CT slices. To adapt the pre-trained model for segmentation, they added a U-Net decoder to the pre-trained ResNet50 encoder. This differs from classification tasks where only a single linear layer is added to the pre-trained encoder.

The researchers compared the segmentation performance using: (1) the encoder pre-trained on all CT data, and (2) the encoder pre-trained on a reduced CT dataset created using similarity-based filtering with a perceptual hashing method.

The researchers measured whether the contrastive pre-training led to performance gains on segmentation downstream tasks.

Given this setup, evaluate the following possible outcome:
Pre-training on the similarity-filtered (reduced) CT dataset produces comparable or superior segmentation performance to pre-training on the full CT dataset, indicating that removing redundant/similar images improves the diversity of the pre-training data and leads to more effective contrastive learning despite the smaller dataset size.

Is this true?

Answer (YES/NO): NO